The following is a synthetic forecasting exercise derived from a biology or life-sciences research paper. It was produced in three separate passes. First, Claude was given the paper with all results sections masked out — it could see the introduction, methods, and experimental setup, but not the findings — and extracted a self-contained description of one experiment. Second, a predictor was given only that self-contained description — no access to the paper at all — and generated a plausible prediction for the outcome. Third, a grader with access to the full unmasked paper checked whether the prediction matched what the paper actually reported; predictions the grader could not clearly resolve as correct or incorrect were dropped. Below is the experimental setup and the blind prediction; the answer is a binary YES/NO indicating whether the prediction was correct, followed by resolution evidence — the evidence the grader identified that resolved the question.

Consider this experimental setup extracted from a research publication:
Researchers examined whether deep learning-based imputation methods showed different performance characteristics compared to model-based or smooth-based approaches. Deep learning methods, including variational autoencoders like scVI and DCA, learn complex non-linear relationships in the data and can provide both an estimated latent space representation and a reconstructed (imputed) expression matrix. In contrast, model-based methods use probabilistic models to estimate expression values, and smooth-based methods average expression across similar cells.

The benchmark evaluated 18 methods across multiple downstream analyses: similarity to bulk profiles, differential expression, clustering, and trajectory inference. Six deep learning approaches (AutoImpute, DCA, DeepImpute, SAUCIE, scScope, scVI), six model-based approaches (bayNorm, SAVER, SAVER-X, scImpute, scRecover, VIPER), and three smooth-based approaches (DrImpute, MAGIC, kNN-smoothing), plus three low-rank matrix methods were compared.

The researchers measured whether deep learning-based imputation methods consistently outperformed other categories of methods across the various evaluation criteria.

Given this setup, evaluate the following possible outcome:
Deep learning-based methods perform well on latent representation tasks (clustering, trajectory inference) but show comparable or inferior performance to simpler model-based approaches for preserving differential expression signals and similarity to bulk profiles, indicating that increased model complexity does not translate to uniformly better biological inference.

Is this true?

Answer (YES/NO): NO